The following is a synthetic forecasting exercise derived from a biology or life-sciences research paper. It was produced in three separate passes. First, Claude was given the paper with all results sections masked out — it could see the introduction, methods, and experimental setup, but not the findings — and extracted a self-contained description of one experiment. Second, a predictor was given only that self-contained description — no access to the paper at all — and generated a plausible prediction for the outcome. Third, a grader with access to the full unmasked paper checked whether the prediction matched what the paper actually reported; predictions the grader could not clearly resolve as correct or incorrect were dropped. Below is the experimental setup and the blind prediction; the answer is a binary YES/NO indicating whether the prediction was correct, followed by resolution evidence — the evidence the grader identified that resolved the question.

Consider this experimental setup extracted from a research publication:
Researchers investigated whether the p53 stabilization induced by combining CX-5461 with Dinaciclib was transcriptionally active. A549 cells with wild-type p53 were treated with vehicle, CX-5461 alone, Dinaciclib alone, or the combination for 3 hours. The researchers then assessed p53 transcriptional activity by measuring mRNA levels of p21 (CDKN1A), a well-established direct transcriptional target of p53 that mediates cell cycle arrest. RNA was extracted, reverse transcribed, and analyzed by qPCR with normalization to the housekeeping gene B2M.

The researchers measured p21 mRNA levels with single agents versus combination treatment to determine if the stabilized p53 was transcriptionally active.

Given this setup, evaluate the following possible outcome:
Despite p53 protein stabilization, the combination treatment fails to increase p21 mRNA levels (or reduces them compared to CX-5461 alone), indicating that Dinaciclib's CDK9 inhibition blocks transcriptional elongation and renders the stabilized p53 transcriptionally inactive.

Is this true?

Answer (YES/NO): YES